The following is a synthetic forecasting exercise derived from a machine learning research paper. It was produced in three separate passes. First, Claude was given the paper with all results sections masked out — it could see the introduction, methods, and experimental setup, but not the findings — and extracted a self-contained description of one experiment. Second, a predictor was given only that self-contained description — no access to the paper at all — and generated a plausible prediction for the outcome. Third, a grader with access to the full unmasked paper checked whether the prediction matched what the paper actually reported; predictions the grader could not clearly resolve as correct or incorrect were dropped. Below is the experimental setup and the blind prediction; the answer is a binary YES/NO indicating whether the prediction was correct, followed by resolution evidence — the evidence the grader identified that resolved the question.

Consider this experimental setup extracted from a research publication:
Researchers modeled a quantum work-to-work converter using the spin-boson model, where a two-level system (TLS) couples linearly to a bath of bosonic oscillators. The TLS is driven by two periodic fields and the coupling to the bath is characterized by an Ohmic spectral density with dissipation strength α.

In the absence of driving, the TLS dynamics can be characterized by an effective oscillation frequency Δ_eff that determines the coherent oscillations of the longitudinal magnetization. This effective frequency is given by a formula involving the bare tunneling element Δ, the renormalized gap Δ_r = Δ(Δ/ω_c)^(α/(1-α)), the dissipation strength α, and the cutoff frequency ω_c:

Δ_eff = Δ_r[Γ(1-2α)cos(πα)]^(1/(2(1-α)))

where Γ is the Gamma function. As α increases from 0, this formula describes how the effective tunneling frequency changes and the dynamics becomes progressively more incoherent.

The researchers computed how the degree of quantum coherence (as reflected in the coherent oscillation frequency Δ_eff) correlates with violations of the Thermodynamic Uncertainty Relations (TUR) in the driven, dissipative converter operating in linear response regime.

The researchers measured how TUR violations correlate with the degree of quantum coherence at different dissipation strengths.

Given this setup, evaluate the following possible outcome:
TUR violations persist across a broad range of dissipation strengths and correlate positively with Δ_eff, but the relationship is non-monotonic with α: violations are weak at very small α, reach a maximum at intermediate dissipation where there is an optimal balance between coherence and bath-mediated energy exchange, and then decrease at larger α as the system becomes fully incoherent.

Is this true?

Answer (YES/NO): NO